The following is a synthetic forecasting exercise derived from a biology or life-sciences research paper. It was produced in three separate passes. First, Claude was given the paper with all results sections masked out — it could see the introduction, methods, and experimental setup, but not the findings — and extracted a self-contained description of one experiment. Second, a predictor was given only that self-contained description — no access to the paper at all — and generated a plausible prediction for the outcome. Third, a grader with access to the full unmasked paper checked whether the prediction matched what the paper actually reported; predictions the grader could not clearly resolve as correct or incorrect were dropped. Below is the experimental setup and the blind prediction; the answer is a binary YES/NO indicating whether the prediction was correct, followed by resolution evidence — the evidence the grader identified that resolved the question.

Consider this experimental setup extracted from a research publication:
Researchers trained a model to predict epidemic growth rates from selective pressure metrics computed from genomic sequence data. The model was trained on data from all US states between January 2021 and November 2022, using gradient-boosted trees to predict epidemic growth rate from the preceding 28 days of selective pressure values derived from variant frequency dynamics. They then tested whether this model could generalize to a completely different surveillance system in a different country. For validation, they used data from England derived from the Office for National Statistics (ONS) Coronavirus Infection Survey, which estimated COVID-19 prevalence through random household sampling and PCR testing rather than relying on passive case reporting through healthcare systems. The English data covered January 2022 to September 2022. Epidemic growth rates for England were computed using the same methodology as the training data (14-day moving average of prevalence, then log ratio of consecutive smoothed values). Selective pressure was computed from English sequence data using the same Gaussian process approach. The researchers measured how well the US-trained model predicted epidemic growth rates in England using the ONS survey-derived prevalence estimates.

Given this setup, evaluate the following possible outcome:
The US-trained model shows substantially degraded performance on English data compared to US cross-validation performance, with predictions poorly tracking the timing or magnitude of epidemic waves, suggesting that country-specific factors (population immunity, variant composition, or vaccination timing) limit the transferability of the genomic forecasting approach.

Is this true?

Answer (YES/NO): NO